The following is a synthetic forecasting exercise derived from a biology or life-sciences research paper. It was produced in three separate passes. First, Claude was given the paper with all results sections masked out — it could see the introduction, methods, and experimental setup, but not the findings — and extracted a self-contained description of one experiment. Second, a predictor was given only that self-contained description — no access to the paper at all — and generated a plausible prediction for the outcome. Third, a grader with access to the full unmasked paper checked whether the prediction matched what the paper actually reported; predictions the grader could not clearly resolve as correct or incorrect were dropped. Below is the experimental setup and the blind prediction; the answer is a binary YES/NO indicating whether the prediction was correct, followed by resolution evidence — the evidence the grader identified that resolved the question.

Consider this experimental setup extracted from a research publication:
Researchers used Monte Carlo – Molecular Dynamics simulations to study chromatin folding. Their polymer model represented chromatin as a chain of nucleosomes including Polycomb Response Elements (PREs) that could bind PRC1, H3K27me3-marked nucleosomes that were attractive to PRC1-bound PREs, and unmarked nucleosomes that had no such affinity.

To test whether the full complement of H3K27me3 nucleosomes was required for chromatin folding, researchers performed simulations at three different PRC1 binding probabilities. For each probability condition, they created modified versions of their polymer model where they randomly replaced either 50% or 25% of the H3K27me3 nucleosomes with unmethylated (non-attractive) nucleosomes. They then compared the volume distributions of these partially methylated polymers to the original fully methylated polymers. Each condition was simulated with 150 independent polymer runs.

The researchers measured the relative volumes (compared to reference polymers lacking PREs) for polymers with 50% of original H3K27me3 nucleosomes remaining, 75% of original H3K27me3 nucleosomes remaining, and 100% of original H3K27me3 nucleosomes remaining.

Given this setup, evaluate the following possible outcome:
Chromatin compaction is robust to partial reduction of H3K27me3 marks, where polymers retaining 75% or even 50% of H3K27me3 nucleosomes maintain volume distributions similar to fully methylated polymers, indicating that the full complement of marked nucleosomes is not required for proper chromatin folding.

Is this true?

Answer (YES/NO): YES